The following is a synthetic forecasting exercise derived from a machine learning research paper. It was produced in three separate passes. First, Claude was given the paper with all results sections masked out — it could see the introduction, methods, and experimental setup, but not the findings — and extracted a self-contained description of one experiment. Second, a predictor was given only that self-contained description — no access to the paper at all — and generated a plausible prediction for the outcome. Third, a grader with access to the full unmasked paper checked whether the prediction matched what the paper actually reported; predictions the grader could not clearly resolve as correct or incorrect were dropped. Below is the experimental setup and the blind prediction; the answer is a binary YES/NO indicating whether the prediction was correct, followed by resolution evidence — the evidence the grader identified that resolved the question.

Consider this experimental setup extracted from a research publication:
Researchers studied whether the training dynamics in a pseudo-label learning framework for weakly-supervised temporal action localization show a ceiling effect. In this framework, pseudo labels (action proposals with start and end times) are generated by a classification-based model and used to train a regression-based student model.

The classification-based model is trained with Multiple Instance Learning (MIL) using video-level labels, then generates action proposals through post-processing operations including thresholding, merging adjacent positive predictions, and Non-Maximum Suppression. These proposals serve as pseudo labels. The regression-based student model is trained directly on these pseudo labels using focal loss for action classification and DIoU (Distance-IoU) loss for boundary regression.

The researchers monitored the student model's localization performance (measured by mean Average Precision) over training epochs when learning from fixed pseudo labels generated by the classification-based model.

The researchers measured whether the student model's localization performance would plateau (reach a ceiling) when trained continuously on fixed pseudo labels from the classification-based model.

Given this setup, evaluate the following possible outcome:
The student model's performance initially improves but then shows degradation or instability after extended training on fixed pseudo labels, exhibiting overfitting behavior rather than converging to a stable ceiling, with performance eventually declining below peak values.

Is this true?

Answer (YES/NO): NO